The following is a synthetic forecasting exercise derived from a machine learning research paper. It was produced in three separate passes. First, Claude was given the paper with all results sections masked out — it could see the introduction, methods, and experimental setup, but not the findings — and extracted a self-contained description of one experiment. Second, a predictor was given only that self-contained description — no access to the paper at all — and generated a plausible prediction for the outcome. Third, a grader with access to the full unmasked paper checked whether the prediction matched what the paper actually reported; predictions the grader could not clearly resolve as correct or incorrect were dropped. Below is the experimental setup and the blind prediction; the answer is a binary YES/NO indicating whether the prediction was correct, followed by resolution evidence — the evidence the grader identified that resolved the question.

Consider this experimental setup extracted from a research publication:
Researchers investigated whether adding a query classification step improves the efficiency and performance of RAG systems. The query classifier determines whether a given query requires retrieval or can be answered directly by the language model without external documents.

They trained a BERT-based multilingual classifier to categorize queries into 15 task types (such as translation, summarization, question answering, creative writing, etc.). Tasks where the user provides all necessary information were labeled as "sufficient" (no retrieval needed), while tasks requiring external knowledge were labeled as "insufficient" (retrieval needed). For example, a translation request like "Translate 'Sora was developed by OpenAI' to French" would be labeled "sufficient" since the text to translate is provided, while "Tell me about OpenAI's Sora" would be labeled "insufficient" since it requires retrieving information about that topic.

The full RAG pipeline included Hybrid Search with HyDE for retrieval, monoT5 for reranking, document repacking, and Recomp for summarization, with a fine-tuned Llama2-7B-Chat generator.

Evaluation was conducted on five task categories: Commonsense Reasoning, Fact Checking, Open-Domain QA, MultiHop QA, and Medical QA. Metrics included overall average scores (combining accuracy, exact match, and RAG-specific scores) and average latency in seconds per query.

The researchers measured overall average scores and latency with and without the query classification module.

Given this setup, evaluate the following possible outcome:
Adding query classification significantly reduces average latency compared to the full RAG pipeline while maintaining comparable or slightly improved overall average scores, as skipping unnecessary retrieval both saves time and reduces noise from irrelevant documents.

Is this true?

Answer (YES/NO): YES